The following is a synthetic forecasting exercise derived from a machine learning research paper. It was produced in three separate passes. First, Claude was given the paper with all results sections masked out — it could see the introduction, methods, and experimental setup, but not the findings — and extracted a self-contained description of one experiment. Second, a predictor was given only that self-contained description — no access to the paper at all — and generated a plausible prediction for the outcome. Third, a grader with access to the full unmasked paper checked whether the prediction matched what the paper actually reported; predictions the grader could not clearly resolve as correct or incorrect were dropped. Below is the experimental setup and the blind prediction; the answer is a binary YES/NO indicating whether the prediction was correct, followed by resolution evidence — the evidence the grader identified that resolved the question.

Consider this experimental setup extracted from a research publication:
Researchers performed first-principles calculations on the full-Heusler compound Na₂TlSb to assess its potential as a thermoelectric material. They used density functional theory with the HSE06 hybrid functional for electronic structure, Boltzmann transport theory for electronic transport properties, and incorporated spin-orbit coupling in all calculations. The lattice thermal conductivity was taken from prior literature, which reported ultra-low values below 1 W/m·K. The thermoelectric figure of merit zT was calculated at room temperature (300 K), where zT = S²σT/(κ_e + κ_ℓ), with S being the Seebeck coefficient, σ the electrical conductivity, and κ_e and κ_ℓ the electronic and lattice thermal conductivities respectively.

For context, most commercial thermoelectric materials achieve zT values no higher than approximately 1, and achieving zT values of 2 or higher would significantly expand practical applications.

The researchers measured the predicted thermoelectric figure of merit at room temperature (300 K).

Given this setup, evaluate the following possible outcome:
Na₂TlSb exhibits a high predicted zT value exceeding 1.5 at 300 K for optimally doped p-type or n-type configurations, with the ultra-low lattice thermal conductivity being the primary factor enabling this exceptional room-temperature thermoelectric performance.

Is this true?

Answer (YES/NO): YES